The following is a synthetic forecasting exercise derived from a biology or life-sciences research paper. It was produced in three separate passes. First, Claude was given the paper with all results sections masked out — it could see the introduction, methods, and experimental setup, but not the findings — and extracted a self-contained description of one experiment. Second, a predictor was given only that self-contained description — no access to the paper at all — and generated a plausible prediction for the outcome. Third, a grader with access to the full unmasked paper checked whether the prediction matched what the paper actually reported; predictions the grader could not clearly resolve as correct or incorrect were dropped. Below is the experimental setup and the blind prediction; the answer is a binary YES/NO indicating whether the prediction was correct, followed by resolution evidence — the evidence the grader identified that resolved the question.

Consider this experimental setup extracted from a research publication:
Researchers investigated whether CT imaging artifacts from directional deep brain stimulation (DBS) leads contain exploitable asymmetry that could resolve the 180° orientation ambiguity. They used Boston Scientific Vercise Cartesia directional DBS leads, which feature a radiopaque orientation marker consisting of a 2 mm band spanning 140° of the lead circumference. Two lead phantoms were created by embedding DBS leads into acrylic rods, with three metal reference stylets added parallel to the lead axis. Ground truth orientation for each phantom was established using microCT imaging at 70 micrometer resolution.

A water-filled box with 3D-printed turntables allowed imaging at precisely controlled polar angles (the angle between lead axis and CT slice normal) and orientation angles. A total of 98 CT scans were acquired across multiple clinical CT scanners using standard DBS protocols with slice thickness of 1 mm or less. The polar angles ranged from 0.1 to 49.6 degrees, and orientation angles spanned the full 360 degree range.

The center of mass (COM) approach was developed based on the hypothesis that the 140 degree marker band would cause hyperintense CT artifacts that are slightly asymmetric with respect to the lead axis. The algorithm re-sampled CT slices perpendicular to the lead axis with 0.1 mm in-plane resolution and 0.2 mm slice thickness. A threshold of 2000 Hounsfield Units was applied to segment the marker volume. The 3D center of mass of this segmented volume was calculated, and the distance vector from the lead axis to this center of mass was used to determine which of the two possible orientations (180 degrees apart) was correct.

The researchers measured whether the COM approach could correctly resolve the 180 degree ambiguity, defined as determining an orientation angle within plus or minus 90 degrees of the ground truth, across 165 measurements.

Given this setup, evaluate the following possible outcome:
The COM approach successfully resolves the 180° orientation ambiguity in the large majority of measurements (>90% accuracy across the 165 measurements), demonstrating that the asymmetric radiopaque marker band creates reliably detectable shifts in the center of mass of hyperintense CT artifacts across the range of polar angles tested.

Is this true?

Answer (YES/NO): YES